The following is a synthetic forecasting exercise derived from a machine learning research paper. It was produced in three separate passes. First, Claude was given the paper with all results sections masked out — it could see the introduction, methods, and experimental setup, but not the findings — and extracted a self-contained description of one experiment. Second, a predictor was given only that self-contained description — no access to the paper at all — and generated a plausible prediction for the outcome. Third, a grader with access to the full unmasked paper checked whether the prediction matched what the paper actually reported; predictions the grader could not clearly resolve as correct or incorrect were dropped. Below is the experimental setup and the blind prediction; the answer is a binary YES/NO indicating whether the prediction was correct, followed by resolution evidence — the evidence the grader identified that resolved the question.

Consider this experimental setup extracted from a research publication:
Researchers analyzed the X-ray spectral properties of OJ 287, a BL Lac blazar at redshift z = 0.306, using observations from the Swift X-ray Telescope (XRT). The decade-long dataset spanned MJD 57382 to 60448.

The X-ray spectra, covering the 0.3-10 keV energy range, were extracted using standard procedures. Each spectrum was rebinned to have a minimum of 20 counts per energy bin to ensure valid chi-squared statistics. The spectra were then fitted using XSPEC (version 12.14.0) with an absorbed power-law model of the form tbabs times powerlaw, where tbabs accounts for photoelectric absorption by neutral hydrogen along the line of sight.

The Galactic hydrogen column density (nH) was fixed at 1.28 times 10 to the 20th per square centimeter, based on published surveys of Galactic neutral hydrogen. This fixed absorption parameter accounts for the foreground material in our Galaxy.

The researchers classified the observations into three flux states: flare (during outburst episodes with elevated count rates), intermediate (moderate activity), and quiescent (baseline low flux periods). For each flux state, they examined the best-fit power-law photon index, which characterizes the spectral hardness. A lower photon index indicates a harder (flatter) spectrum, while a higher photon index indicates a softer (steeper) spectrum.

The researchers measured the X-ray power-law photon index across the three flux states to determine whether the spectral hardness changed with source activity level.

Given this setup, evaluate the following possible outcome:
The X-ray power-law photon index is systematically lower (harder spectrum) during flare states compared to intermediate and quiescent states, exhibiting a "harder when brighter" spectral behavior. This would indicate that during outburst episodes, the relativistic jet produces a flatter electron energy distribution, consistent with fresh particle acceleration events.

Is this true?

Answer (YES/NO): NO